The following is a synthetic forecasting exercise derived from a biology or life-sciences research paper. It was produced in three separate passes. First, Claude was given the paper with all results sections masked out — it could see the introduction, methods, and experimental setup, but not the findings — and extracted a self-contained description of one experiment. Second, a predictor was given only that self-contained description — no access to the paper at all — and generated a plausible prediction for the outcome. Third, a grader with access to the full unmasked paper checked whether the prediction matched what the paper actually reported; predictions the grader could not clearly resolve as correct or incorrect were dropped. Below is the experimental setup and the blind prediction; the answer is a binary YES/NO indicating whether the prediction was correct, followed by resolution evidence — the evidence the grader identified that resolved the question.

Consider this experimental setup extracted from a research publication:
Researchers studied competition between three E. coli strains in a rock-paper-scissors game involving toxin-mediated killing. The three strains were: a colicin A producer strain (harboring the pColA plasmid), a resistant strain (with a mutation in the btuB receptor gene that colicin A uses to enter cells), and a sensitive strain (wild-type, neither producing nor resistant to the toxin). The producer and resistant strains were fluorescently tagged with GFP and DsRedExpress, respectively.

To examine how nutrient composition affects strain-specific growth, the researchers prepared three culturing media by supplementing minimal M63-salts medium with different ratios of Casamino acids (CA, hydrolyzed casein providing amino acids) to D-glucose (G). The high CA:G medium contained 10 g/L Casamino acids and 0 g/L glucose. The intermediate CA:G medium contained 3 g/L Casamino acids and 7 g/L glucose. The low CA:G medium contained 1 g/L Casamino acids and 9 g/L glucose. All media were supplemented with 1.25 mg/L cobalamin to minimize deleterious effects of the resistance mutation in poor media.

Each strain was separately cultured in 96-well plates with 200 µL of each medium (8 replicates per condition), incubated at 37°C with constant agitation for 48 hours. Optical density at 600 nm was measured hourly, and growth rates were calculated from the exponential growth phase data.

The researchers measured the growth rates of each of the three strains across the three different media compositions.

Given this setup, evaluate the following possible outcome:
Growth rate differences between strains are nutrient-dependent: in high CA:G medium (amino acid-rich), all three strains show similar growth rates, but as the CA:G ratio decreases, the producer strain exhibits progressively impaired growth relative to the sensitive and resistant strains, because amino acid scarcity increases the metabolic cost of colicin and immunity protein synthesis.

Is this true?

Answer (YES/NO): NO